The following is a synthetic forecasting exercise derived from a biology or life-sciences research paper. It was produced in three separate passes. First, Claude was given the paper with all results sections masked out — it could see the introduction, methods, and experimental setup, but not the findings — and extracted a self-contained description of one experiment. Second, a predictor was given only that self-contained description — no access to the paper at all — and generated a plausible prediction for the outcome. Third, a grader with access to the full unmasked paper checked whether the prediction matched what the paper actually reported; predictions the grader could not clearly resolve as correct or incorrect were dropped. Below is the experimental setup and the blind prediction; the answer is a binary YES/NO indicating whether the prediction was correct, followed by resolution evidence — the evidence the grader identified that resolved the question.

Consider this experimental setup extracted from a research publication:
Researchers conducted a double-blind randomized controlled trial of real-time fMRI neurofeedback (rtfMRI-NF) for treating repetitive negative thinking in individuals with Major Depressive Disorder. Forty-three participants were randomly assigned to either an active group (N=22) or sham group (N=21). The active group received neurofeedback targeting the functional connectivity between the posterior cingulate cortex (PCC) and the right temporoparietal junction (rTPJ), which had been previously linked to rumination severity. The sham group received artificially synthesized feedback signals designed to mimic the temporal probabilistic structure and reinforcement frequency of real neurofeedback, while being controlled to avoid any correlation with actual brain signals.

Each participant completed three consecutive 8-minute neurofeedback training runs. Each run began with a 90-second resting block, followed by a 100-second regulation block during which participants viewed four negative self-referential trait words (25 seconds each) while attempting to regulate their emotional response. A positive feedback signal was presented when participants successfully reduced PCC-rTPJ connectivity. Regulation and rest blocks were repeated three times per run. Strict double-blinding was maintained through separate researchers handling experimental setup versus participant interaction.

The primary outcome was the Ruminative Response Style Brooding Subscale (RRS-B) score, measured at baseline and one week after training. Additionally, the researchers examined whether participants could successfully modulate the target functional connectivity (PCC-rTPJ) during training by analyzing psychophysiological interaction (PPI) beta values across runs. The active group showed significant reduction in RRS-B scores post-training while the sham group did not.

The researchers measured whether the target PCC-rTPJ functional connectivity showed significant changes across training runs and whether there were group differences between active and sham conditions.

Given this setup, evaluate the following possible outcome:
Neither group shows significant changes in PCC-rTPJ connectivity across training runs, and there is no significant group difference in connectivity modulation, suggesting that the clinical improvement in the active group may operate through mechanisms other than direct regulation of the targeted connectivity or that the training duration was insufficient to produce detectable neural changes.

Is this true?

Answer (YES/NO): YES